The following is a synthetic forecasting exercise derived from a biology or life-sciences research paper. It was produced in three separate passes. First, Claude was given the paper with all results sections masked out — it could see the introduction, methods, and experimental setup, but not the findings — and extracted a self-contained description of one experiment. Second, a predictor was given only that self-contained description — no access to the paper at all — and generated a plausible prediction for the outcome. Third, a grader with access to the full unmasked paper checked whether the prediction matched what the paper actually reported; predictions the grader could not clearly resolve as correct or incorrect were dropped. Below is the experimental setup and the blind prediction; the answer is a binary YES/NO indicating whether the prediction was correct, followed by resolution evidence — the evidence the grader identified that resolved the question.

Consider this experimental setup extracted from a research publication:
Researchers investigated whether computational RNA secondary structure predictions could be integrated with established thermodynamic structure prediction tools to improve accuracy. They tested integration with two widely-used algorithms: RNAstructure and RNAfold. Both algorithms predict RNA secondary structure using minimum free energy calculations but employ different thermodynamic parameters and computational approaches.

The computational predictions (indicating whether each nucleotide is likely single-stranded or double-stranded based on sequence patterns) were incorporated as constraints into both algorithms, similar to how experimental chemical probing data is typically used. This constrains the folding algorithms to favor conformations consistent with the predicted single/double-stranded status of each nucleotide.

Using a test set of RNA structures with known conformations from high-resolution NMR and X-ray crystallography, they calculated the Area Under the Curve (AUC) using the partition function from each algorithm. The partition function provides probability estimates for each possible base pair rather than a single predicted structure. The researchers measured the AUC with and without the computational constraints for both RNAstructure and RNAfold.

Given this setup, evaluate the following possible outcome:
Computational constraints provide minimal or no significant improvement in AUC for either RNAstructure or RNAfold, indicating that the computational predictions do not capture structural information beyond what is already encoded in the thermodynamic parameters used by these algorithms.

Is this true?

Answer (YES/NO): NO